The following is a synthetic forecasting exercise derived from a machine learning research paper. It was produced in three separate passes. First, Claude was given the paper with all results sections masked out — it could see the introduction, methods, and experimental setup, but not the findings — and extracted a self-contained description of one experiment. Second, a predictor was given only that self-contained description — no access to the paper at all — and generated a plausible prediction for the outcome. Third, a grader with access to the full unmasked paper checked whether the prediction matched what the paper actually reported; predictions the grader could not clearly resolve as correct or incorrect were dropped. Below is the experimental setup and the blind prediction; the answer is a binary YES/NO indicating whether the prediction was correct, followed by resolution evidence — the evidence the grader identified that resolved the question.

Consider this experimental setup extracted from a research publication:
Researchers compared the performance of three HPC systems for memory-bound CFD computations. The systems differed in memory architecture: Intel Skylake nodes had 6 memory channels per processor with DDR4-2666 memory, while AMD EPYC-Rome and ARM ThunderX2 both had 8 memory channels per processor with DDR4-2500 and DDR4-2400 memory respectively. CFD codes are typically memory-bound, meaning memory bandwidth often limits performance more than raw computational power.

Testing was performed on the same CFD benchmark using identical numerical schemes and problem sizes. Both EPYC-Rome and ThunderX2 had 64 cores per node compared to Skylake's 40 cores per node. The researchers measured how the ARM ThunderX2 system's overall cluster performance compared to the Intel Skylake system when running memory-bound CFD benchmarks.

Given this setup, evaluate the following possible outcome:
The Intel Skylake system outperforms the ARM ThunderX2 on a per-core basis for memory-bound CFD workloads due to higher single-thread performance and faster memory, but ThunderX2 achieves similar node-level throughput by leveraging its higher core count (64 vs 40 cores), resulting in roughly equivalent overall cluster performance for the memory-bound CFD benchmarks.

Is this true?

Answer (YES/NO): NO